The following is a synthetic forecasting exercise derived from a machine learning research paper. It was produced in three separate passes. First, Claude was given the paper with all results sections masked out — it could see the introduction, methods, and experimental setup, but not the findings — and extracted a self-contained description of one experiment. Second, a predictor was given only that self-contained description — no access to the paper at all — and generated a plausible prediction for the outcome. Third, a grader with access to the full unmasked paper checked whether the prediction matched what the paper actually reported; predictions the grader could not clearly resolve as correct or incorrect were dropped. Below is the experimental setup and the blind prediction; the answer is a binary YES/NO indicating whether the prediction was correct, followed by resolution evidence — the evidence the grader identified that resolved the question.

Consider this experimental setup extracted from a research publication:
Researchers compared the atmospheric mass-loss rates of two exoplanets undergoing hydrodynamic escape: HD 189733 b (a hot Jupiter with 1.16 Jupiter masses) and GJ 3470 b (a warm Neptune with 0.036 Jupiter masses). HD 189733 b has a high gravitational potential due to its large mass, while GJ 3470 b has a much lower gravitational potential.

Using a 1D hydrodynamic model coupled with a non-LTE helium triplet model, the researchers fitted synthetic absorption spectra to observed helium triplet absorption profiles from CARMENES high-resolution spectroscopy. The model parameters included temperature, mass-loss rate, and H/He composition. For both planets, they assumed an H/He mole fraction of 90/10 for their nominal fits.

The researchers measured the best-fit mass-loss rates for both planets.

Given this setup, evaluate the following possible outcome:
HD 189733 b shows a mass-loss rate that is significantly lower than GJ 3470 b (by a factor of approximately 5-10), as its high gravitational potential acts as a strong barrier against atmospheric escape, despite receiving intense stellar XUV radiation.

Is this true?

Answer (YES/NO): NO